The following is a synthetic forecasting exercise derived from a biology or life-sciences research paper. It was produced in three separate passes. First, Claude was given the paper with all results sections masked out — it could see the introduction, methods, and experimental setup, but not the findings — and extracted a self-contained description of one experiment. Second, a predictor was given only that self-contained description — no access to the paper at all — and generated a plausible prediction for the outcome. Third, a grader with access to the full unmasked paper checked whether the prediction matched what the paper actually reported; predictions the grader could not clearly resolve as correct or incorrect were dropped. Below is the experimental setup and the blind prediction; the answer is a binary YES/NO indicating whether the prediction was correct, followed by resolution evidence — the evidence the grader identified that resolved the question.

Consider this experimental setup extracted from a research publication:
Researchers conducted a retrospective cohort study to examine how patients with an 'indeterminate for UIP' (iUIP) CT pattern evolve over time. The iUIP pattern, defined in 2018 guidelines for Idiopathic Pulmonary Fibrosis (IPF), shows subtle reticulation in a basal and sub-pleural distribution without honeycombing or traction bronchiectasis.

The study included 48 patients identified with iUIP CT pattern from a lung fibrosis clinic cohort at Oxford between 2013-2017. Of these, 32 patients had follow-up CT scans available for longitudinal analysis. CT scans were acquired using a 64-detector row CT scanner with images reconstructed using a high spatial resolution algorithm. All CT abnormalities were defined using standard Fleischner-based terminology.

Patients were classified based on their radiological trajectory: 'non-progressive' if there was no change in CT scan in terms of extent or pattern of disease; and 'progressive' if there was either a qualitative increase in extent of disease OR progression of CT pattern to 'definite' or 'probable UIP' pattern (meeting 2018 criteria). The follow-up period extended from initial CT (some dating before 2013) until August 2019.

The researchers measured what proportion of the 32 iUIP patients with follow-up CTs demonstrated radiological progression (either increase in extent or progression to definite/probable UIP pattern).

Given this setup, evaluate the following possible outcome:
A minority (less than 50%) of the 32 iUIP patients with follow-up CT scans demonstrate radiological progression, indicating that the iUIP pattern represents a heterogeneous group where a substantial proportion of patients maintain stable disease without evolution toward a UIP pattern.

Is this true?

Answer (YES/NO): NO